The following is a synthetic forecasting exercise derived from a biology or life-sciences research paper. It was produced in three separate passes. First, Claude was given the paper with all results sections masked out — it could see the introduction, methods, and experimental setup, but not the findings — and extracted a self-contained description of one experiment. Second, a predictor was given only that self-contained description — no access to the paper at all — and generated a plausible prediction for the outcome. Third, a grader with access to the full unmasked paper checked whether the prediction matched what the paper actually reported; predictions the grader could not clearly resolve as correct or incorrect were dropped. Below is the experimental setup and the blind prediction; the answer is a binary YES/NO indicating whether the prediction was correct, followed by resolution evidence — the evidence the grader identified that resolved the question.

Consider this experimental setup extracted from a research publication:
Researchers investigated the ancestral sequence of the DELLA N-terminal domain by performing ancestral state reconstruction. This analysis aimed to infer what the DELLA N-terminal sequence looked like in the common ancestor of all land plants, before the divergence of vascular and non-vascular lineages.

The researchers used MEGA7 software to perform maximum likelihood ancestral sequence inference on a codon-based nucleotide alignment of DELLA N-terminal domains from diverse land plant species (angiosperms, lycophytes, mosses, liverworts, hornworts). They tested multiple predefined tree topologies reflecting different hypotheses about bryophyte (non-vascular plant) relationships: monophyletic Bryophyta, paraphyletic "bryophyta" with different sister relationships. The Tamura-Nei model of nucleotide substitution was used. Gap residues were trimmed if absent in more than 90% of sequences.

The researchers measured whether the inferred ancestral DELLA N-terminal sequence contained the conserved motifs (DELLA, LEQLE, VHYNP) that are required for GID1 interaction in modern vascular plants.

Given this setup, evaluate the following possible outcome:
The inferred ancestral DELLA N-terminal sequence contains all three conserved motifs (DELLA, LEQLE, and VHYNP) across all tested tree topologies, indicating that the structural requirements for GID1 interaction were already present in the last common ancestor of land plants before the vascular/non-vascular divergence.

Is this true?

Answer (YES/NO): YES